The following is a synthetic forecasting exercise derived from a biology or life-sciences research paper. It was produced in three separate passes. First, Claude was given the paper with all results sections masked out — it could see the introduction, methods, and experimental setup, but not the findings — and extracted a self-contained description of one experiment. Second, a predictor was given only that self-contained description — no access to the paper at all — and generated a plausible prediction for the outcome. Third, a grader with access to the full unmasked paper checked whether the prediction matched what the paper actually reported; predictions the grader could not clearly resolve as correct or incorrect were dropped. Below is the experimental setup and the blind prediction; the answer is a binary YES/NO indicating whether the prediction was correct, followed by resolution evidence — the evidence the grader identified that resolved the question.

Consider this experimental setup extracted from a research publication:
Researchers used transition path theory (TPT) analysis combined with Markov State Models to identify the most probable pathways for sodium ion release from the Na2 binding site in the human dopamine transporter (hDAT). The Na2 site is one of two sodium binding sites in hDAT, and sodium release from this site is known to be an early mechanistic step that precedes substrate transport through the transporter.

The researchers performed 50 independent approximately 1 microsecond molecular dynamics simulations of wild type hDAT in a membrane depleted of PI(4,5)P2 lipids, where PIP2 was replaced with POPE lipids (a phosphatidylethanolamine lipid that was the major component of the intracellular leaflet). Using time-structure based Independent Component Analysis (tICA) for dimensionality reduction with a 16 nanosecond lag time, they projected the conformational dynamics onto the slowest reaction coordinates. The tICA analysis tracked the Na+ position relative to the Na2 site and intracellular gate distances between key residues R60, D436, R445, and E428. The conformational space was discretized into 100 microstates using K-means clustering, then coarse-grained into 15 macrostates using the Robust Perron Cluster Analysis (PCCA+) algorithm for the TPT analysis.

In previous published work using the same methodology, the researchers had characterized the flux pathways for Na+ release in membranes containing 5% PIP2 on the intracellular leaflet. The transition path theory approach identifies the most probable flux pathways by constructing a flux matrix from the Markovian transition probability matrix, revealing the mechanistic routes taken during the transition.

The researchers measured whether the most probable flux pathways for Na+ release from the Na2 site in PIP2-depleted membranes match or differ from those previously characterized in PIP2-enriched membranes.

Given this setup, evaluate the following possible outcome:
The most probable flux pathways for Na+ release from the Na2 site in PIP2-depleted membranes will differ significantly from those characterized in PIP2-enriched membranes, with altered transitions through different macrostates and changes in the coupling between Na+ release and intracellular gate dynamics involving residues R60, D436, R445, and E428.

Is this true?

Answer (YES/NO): YES